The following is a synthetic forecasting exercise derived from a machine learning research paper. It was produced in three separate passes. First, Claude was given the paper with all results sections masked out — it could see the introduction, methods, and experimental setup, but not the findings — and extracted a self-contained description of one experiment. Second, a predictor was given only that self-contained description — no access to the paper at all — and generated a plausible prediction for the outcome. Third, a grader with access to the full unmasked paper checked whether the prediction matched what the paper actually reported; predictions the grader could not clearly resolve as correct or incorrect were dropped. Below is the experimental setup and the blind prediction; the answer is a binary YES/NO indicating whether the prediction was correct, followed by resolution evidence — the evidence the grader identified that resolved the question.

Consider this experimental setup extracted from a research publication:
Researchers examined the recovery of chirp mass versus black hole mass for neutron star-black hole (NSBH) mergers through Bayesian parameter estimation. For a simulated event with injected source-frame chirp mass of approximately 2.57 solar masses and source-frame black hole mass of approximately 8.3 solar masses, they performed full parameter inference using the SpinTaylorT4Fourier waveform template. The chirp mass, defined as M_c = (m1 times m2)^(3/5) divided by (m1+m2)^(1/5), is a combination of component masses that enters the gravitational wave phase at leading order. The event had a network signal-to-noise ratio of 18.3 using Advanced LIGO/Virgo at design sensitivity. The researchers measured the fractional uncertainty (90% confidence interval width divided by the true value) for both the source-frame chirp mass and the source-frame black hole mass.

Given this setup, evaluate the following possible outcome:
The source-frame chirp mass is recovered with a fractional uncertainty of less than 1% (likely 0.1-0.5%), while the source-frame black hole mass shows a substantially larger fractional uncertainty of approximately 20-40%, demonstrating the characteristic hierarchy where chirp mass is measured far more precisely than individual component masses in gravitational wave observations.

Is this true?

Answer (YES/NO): YES